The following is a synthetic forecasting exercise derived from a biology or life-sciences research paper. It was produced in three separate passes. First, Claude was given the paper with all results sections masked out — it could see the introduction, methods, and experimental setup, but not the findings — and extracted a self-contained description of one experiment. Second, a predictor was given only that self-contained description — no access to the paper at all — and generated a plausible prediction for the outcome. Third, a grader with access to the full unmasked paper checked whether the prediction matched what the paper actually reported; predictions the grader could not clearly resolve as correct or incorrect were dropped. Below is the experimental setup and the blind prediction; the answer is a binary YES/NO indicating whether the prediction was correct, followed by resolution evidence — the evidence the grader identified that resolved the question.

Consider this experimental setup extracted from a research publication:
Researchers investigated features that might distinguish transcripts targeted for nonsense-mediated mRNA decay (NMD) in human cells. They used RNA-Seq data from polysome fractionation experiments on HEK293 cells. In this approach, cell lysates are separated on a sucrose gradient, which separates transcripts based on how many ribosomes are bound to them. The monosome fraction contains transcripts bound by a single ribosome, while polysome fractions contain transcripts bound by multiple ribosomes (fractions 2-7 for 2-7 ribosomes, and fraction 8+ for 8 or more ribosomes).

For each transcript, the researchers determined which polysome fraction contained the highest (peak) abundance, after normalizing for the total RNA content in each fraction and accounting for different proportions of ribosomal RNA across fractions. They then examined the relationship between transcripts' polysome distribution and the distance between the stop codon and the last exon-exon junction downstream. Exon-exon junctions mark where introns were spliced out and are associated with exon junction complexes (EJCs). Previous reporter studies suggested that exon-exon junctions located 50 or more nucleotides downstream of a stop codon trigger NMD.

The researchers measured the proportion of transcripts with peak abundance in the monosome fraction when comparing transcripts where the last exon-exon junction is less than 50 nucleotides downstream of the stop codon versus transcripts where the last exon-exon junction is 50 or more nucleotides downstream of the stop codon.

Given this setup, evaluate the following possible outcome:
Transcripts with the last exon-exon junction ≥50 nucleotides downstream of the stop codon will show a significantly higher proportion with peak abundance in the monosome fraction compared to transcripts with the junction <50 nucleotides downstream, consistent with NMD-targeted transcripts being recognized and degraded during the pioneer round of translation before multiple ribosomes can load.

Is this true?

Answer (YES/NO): YES